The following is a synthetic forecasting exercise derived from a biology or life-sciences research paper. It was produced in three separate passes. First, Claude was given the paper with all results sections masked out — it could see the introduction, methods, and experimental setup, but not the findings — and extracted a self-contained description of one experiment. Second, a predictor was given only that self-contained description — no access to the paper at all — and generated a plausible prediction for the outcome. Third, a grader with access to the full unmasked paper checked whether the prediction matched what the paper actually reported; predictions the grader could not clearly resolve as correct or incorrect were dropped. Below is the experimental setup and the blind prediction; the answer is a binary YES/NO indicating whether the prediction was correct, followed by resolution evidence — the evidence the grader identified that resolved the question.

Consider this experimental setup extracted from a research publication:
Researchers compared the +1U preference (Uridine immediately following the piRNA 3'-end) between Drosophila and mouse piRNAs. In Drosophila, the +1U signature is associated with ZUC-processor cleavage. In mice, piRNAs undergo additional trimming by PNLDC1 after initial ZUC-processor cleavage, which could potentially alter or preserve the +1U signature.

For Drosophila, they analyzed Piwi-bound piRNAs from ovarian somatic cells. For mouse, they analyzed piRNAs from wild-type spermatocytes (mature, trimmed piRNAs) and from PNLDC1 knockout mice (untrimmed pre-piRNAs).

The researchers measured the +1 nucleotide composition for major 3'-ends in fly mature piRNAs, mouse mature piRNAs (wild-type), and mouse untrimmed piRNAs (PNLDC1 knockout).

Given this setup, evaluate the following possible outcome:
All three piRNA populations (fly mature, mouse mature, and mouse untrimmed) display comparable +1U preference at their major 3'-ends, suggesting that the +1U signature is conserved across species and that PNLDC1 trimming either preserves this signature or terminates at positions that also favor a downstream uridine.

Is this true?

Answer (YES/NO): NO